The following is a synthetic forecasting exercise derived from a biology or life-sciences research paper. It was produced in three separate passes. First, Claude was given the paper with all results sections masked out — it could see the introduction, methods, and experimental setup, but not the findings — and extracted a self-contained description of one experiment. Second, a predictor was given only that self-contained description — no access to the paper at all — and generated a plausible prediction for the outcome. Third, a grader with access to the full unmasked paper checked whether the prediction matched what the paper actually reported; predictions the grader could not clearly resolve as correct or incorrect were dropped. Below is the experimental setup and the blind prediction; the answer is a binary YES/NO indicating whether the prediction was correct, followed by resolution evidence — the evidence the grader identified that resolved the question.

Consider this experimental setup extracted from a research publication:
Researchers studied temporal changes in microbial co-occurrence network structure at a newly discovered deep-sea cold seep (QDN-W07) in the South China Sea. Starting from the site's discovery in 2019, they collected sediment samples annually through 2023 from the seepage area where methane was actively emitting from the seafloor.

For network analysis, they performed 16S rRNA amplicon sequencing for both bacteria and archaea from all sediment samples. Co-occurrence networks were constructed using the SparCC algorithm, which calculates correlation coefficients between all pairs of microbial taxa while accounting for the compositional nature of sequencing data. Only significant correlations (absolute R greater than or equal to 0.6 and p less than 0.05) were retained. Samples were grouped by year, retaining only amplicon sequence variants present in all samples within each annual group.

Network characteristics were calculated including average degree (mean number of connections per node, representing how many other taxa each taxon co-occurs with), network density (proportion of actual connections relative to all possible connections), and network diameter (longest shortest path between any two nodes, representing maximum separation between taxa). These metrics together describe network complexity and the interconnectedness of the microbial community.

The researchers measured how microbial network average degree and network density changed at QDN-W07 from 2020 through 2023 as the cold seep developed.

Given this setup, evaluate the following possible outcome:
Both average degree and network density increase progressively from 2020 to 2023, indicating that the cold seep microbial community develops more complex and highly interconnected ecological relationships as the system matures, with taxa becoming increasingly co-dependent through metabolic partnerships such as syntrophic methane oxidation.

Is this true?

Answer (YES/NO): NO